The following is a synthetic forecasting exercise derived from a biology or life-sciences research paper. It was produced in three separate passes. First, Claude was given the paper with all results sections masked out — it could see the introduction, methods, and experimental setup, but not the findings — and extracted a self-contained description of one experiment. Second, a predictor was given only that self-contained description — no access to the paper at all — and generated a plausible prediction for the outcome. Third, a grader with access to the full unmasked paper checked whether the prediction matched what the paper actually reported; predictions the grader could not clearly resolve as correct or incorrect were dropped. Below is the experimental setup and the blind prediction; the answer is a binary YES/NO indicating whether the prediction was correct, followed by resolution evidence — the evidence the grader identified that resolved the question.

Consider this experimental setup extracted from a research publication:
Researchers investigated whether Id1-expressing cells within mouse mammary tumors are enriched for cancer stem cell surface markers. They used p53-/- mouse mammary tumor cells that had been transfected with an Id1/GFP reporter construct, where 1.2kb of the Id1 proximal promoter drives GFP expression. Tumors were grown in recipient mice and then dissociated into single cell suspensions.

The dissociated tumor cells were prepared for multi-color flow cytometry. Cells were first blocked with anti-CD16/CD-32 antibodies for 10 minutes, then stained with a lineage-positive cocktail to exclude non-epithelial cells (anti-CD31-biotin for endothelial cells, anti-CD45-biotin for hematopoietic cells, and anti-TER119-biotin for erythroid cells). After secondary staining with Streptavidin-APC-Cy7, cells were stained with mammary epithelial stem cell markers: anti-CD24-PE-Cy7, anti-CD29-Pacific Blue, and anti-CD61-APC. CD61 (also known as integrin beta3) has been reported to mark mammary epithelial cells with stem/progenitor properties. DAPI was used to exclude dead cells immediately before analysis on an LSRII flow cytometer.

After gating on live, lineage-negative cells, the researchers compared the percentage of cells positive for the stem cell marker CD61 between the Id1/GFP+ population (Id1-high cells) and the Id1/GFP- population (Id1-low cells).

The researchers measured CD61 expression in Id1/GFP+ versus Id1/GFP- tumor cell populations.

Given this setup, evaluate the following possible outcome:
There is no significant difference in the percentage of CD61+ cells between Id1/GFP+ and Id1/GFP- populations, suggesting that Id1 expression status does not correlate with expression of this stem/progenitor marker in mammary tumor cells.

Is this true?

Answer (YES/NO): NO